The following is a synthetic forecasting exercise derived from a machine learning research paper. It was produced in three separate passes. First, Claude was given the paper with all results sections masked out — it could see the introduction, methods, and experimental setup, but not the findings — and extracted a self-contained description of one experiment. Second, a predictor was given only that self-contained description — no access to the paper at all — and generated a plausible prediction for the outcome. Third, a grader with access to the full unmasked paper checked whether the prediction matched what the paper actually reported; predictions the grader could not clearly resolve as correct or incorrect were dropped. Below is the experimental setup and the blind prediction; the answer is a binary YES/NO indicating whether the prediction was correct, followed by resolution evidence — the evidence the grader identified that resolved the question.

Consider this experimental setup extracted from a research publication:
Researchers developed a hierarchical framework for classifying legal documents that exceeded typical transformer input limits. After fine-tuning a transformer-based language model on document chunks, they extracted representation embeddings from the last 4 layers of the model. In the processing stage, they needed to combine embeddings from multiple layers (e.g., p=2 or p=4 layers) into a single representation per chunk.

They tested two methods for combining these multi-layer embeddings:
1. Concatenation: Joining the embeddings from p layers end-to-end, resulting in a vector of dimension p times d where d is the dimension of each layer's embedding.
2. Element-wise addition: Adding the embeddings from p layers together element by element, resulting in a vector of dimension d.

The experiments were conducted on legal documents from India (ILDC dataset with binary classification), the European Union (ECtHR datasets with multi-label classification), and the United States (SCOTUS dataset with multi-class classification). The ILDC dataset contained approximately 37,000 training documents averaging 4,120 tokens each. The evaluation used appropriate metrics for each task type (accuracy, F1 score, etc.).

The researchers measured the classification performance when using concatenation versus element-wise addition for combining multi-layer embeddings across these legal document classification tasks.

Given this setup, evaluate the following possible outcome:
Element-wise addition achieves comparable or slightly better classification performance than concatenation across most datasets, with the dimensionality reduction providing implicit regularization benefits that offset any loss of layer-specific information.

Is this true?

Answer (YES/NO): NO